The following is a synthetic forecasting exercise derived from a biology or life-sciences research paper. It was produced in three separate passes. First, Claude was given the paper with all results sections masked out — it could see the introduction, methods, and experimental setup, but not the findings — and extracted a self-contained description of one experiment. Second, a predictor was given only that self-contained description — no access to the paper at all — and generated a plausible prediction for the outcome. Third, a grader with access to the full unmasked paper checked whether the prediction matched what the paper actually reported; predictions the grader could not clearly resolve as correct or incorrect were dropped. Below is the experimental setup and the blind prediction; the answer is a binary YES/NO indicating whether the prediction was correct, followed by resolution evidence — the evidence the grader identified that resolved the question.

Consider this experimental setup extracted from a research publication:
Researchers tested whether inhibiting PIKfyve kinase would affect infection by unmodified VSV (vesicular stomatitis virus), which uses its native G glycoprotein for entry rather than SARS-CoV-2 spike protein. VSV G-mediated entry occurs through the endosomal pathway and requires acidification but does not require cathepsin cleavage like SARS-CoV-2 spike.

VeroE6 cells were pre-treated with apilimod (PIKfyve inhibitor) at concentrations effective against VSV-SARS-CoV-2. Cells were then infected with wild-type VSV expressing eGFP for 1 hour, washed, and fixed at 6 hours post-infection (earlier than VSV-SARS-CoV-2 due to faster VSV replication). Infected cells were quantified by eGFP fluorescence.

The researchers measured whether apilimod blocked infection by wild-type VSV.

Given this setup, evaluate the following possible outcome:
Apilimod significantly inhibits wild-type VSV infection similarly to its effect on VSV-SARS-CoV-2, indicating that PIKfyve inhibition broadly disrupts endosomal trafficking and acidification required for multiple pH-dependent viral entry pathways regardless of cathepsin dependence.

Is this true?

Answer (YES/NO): NO